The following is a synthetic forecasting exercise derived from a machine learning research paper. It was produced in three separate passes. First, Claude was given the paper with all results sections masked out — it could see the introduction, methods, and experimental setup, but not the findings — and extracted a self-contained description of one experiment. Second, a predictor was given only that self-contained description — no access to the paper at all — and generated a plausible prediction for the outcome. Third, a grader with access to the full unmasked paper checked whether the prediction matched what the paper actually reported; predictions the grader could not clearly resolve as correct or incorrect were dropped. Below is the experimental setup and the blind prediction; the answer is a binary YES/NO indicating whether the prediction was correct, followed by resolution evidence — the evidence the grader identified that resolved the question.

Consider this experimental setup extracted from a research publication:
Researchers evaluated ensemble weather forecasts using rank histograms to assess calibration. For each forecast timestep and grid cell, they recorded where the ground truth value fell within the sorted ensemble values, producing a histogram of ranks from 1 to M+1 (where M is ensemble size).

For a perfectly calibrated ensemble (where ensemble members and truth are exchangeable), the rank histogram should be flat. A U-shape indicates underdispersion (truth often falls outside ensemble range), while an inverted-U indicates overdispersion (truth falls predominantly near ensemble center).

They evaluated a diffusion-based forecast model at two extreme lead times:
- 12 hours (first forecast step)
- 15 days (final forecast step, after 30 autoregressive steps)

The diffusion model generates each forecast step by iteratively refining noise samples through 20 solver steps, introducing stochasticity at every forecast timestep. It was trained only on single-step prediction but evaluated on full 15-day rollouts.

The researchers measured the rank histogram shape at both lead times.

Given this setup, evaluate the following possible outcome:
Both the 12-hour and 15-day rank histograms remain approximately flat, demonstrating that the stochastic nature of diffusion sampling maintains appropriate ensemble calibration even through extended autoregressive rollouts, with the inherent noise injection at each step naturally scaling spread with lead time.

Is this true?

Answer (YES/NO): NO